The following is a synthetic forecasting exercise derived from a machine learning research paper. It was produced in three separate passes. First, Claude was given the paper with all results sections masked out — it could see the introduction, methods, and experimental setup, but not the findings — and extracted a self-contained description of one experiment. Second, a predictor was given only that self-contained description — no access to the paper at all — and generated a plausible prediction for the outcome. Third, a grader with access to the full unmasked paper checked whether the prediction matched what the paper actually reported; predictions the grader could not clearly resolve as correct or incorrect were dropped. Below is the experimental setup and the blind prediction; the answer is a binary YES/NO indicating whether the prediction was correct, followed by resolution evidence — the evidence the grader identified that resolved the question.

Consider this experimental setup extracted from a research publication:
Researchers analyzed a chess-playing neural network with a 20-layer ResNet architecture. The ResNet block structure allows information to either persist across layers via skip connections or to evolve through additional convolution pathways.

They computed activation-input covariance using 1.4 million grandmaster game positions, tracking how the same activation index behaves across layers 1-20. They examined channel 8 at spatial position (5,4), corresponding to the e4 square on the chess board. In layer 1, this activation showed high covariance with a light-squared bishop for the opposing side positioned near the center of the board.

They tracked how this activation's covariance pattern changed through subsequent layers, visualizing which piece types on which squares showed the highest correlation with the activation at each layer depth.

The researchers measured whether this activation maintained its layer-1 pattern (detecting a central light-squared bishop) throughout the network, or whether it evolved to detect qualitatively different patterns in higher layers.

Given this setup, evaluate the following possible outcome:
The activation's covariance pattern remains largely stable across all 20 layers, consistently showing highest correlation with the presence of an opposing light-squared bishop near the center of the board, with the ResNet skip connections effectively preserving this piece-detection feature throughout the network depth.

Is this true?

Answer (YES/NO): NO